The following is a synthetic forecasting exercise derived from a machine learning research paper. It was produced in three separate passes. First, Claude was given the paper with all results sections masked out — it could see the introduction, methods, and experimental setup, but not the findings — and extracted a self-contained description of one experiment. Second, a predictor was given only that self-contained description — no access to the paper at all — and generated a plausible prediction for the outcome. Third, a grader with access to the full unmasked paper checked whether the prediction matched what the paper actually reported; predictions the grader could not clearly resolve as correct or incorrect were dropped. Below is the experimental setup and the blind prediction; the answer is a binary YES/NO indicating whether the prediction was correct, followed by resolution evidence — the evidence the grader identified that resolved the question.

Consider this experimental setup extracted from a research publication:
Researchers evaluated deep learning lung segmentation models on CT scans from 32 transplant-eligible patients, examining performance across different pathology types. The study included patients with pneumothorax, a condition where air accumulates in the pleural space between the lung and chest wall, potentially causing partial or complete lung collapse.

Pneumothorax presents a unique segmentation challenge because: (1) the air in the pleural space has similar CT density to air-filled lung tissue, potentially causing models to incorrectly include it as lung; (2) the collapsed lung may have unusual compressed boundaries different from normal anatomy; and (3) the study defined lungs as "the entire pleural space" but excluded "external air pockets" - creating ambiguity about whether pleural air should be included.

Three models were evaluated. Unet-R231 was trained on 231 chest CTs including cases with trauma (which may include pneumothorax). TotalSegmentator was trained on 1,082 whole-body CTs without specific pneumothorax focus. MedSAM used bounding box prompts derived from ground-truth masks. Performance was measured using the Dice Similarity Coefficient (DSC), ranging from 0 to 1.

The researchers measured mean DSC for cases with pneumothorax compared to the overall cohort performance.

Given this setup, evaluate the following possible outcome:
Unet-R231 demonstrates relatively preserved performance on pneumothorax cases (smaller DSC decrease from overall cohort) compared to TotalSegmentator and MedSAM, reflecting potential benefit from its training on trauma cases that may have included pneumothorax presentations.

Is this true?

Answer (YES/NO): NO